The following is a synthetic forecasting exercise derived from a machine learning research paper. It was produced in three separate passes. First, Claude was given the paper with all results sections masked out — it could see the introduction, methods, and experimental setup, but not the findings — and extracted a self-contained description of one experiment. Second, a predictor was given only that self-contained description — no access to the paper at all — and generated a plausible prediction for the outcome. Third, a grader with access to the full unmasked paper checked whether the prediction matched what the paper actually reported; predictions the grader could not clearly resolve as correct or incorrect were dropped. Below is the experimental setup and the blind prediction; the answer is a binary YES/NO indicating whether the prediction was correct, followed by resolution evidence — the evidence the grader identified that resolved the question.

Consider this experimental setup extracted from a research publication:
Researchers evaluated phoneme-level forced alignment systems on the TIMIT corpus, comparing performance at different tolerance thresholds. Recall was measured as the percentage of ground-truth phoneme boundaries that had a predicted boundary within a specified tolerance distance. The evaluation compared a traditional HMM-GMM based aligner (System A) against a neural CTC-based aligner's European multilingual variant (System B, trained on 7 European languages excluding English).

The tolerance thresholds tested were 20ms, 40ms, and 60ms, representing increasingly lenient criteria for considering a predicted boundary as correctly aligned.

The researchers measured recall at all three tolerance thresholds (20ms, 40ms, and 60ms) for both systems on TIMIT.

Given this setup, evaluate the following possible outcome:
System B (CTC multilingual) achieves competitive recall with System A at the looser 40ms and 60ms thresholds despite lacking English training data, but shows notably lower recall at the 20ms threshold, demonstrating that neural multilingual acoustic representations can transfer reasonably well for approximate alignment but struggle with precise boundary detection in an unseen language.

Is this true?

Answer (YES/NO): NO